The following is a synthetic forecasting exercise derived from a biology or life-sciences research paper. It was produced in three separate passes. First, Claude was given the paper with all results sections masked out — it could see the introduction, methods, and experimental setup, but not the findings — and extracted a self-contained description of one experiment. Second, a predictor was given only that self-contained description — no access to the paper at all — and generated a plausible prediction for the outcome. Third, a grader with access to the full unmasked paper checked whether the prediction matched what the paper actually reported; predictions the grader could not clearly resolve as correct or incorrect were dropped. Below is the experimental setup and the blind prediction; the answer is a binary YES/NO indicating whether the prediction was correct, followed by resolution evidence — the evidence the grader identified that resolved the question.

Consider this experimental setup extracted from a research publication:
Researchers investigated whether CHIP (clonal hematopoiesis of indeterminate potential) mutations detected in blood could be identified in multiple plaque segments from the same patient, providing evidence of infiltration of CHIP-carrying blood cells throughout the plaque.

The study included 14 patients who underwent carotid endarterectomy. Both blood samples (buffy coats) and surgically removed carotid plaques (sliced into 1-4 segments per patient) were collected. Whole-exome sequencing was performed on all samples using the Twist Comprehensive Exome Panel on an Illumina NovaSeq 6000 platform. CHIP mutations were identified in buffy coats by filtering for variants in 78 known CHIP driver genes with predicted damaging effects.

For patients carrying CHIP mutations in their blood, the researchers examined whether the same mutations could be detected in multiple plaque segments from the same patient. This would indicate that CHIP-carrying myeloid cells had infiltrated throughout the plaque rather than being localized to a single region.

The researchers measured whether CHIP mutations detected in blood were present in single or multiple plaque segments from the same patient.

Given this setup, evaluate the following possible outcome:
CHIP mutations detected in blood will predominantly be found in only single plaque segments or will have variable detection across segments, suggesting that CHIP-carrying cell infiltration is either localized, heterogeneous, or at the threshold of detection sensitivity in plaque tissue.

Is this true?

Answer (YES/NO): NO